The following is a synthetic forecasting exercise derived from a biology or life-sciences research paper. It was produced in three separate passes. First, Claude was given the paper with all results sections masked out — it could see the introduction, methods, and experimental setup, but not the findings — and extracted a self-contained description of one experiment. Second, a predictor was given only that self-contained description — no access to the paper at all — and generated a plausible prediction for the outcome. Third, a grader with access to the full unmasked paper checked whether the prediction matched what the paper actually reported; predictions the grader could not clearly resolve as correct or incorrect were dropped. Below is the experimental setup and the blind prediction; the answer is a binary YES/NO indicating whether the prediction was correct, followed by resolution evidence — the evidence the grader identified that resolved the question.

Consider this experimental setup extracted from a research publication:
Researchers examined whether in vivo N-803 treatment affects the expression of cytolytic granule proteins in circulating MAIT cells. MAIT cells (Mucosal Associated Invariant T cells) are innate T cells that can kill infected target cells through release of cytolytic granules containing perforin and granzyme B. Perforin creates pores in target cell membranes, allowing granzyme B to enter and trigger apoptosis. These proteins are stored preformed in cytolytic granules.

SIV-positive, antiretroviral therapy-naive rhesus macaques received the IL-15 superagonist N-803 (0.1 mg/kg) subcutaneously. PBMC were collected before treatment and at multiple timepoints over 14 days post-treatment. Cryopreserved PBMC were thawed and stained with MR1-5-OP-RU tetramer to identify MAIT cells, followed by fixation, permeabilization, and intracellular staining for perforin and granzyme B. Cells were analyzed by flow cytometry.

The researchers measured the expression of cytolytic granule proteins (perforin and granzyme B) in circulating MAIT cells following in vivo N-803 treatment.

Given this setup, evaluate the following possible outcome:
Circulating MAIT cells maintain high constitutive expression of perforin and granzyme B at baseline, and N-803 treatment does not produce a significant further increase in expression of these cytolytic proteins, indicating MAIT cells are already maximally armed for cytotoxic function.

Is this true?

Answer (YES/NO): NO